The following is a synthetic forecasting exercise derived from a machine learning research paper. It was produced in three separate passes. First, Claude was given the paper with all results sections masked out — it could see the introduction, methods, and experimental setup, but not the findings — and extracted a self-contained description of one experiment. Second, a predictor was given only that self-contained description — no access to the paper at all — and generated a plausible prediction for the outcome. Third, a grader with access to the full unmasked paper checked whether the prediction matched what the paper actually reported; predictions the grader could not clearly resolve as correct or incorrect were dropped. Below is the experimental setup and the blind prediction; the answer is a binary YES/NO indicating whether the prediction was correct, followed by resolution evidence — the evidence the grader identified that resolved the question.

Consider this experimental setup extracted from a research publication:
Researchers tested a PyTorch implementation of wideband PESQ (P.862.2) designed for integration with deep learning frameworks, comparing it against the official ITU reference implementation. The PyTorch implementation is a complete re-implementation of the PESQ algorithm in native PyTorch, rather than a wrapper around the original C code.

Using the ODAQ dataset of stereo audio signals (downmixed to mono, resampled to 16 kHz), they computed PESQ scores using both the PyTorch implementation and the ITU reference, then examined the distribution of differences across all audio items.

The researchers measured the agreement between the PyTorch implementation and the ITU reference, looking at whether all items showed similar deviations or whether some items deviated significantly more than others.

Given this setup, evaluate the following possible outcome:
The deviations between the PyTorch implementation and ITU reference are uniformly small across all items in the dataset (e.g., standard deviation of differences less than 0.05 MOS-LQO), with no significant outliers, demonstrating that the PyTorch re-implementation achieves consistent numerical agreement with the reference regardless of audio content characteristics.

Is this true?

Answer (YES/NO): NO